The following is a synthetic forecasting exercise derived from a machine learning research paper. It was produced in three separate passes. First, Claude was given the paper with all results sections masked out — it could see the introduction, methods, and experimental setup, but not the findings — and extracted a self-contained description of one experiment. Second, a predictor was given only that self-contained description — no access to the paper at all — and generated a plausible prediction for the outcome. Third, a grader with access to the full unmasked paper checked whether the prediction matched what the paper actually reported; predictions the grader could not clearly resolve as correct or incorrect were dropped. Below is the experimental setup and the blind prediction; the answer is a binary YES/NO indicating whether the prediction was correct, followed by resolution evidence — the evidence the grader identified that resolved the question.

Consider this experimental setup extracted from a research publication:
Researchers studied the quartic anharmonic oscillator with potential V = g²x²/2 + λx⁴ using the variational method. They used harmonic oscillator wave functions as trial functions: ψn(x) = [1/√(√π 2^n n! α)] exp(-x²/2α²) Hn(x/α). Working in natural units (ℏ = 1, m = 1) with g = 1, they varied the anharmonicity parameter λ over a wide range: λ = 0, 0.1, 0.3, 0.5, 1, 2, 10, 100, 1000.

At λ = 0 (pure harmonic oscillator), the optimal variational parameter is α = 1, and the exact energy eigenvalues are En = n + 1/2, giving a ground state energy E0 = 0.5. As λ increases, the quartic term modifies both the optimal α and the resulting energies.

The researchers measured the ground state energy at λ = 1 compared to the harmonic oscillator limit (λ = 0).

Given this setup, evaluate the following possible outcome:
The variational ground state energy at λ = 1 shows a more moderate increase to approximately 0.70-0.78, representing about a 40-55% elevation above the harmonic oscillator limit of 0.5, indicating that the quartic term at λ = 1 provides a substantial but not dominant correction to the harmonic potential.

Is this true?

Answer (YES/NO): NO